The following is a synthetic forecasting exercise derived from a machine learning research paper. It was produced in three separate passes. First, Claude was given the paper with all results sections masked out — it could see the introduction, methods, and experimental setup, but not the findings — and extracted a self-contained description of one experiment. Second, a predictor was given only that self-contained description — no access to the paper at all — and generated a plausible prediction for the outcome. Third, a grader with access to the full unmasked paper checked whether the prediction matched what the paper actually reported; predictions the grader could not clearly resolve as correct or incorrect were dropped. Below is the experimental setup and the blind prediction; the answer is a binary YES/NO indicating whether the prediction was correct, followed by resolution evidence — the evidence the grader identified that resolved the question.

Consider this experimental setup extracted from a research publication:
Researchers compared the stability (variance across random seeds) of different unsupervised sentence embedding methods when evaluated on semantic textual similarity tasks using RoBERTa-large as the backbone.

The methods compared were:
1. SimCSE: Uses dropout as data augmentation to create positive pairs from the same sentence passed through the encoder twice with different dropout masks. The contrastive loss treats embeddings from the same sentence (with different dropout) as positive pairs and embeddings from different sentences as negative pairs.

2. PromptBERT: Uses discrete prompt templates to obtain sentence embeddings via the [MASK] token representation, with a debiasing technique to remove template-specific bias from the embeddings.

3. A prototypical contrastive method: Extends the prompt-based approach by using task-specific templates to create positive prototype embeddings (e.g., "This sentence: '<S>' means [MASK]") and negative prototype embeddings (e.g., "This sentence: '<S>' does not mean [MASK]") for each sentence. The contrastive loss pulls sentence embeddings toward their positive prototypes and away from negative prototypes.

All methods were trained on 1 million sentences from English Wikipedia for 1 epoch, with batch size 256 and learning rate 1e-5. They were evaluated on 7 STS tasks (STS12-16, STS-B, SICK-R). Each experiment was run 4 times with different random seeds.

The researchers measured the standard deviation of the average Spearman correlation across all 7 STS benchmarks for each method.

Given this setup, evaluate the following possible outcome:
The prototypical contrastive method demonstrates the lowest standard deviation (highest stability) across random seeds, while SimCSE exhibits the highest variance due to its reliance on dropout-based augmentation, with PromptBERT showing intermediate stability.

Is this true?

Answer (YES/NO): YES